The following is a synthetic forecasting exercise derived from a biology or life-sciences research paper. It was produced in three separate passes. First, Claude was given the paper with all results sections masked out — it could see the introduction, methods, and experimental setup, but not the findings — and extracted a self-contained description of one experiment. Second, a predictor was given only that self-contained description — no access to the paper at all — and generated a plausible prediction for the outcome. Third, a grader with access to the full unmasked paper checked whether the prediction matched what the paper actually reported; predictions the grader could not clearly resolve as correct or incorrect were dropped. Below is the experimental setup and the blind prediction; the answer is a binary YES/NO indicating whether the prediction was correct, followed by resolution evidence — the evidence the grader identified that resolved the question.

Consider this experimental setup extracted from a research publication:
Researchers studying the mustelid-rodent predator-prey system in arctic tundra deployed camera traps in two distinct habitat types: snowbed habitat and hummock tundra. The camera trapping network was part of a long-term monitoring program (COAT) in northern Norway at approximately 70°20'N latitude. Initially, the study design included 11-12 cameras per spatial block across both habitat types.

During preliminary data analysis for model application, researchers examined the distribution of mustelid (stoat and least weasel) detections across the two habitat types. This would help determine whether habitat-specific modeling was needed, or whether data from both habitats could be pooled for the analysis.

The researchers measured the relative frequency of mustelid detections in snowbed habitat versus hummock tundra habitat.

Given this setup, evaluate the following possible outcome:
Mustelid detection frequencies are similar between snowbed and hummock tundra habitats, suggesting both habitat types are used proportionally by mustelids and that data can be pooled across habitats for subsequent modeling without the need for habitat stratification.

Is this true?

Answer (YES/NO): NO